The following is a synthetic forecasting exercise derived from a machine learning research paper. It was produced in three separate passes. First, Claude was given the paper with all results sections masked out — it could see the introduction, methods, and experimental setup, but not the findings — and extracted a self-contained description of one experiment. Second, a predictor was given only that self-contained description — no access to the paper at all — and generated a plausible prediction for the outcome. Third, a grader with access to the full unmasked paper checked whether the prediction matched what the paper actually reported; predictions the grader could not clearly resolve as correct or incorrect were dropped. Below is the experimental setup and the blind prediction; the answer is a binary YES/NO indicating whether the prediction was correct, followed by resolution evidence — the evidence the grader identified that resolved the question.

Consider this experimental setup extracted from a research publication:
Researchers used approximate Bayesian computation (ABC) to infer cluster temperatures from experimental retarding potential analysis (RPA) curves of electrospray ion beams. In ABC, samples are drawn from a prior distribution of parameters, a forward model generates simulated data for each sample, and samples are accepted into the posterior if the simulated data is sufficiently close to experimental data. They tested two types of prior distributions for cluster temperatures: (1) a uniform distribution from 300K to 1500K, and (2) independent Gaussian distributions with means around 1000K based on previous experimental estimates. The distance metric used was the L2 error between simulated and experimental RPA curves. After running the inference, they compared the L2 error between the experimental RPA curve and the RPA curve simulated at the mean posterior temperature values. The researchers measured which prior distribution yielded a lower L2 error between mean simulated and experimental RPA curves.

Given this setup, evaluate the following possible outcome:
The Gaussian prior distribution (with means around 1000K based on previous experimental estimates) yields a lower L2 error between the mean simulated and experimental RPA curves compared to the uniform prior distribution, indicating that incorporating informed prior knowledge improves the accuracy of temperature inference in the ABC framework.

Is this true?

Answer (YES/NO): YES